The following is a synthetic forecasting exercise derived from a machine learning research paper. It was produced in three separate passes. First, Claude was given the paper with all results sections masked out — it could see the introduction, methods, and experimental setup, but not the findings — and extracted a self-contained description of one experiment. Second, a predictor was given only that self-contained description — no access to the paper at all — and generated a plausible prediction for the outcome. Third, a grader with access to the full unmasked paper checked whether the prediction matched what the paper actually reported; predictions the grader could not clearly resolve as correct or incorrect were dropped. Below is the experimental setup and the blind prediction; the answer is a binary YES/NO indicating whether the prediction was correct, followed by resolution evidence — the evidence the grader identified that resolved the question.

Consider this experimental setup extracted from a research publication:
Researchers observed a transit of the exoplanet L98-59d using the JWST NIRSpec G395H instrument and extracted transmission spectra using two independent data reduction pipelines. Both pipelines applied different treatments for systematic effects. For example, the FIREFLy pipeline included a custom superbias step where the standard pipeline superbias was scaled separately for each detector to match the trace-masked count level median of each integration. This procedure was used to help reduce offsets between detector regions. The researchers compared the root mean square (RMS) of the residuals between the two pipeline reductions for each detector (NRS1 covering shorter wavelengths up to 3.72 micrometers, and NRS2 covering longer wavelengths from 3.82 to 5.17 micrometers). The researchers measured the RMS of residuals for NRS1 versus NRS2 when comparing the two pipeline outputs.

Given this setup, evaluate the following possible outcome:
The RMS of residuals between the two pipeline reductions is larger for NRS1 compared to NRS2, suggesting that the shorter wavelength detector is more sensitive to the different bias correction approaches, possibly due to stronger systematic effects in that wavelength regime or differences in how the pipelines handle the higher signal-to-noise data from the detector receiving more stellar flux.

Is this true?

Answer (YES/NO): NO